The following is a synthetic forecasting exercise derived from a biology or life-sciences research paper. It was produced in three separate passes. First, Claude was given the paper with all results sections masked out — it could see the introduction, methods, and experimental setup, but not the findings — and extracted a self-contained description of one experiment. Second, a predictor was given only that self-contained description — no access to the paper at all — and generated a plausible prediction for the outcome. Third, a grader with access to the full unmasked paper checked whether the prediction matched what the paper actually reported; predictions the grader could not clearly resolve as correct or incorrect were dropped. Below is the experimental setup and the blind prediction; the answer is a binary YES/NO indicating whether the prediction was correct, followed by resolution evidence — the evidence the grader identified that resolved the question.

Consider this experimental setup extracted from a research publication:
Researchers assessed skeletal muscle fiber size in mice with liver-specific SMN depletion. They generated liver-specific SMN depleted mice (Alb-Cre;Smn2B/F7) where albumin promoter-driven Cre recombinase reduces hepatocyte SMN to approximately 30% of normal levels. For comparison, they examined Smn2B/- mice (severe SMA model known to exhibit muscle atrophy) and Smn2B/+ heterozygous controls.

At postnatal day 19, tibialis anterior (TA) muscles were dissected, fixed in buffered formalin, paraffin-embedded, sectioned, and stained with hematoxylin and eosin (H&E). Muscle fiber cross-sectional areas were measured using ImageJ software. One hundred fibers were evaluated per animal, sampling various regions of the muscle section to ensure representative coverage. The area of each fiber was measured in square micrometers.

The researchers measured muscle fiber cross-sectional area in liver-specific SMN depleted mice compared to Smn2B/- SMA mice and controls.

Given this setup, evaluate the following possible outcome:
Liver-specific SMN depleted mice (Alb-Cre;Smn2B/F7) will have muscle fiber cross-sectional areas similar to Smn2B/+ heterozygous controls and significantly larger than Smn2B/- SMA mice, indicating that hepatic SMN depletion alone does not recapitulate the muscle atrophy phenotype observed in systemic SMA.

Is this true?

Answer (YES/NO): YES